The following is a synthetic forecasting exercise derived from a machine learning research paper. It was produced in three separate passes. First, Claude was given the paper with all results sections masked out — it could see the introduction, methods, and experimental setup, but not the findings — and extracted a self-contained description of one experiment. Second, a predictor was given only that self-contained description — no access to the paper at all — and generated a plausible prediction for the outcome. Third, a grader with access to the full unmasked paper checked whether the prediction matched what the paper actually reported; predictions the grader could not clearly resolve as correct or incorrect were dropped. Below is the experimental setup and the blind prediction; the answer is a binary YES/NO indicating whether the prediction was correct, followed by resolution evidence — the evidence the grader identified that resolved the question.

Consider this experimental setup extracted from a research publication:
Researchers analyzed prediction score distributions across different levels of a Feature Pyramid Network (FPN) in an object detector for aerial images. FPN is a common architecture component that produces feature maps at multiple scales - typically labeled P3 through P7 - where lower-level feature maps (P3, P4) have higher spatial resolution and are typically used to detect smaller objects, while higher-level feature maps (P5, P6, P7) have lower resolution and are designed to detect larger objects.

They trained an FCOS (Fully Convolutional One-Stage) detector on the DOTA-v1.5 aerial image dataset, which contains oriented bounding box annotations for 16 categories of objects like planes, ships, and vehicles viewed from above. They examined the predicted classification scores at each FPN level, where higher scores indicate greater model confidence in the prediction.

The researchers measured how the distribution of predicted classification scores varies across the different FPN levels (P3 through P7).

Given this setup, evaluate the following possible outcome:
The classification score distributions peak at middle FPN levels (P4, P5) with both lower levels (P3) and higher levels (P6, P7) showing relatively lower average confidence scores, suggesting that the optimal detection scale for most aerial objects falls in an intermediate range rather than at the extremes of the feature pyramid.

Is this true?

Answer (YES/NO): NO